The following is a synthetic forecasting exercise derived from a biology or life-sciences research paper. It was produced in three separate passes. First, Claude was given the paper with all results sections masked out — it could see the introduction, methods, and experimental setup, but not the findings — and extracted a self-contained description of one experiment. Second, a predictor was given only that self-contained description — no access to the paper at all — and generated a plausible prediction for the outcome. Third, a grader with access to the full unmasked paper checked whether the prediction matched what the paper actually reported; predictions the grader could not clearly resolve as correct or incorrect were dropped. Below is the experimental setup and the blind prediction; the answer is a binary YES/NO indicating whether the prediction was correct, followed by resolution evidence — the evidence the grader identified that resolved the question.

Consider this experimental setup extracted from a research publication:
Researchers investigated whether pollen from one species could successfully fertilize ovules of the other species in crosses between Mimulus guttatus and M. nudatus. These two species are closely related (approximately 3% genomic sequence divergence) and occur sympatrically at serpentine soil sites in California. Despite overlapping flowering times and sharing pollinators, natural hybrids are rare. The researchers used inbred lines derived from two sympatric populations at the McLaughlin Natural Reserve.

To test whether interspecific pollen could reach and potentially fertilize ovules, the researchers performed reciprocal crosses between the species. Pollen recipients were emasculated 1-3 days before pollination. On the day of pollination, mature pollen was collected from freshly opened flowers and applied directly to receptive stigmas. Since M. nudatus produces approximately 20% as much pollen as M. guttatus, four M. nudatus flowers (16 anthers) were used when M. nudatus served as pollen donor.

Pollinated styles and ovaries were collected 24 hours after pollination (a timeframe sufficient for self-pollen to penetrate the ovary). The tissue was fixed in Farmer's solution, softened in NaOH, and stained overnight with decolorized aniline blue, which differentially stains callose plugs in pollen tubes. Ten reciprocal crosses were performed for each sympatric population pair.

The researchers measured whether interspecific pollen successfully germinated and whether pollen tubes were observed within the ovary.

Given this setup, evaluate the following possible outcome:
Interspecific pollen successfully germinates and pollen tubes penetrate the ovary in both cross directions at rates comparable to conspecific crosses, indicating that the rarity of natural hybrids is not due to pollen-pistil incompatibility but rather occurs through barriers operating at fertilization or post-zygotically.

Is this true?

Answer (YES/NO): YES